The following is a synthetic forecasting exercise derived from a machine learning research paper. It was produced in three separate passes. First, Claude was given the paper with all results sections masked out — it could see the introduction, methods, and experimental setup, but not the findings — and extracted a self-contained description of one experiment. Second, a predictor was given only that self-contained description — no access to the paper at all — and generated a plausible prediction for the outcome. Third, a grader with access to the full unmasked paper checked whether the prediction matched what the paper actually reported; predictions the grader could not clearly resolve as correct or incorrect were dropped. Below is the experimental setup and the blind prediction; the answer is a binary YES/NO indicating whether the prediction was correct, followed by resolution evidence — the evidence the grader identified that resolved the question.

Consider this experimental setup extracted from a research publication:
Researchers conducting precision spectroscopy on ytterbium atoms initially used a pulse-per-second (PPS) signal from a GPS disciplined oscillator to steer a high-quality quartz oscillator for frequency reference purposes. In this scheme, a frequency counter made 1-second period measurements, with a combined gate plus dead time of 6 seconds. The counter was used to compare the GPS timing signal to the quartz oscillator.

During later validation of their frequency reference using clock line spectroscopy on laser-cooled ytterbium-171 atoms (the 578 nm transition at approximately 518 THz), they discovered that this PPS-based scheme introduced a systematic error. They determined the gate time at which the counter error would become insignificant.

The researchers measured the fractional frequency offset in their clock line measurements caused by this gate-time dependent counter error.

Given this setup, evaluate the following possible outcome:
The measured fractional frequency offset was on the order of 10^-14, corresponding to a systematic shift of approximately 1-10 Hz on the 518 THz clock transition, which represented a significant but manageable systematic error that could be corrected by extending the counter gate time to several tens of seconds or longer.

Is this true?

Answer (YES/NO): NO